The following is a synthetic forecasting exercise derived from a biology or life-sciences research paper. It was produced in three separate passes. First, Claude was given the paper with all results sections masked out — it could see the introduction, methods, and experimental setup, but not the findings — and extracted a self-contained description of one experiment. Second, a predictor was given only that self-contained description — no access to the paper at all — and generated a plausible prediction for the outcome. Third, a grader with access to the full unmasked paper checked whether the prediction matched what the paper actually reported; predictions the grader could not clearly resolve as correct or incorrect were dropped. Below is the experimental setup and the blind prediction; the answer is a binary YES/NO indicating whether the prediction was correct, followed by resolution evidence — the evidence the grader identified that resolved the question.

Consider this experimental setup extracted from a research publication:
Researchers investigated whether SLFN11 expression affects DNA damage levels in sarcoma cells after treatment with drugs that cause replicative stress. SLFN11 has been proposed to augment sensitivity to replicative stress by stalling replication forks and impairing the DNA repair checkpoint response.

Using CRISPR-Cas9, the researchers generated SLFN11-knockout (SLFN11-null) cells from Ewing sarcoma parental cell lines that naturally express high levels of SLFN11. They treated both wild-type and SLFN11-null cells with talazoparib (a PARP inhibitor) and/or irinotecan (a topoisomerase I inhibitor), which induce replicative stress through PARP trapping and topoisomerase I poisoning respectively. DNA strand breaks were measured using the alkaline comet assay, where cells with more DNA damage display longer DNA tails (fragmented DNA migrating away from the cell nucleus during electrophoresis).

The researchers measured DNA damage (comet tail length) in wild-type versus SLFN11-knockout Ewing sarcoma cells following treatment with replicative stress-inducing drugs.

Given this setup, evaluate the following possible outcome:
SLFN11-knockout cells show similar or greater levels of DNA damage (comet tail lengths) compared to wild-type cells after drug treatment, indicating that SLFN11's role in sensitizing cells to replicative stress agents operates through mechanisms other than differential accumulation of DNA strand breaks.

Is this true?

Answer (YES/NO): YES